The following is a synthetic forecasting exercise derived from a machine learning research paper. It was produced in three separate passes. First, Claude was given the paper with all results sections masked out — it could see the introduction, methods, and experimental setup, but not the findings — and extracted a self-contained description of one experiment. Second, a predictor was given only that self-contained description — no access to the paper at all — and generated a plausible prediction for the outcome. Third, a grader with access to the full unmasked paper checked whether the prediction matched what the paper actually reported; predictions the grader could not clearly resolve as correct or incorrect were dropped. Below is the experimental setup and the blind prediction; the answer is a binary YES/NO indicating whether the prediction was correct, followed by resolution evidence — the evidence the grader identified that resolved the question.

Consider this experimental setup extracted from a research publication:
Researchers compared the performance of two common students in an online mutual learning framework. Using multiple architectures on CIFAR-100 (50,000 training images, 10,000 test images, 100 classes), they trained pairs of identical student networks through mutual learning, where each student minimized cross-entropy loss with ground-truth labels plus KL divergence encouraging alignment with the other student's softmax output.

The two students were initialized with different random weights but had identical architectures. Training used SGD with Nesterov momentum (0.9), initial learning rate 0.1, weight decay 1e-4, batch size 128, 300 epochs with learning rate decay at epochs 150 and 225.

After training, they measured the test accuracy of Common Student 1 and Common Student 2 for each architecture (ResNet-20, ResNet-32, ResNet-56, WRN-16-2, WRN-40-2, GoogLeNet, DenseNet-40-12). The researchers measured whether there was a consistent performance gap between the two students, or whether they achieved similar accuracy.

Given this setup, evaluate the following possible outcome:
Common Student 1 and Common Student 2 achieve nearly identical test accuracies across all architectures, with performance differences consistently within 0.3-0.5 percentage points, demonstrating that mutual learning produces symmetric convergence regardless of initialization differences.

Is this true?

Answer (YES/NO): NO